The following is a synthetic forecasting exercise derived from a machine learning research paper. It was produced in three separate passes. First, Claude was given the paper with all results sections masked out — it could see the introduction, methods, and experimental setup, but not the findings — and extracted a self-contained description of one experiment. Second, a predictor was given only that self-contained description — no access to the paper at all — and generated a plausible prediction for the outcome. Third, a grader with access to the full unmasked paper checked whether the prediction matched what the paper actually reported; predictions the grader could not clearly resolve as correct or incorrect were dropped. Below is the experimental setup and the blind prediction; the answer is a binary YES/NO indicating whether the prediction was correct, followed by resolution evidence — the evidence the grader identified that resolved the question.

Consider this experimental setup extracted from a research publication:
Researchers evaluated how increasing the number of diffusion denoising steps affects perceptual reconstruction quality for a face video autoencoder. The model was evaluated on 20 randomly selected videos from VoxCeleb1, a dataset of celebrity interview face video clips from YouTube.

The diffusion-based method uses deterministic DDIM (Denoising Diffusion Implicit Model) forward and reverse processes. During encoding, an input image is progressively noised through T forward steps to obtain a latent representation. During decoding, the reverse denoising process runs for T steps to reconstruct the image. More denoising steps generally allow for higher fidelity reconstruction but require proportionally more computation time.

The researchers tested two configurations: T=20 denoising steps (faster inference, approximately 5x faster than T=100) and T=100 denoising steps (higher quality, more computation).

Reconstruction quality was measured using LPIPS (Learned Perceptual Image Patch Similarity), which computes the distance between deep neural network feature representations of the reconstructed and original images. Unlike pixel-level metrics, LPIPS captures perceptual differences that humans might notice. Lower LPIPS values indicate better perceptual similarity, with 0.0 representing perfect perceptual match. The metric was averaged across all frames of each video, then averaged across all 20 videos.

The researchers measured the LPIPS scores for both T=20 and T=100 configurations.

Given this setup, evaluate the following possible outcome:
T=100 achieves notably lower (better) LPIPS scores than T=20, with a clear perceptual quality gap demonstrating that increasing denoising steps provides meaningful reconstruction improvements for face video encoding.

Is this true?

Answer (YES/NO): YES